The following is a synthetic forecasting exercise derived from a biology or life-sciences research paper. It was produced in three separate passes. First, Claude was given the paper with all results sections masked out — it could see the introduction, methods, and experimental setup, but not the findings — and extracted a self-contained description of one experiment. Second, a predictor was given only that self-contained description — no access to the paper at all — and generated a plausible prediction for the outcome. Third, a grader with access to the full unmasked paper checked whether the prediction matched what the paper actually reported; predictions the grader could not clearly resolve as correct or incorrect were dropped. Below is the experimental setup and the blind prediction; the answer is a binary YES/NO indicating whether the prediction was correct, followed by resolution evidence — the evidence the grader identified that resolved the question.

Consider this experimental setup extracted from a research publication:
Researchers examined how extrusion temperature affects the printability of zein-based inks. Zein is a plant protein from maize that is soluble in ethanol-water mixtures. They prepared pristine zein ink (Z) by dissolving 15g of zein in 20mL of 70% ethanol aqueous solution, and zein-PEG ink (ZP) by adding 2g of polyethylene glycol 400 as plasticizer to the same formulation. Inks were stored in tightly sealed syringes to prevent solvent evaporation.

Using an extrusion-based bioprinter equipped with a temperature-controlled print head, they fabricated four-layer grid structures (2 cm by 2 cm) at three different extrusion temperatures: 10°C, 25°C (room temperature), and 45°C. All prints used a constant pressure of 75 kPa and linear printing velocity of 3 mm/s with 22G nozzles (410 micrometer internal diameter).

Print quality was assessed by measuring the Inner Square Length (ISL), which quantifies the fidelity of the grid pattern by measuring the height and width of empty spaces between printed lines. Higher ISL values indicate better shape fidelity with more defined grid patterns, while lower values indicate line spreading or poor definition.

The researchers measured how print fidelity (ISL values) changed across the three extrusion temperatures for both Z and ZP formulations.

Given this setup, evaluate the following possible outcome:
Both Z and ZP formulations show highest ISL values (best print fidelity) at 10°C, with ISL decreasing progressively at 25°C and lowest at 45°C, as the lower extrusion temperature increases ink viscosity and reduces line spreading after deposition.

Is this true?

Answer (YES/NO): NO